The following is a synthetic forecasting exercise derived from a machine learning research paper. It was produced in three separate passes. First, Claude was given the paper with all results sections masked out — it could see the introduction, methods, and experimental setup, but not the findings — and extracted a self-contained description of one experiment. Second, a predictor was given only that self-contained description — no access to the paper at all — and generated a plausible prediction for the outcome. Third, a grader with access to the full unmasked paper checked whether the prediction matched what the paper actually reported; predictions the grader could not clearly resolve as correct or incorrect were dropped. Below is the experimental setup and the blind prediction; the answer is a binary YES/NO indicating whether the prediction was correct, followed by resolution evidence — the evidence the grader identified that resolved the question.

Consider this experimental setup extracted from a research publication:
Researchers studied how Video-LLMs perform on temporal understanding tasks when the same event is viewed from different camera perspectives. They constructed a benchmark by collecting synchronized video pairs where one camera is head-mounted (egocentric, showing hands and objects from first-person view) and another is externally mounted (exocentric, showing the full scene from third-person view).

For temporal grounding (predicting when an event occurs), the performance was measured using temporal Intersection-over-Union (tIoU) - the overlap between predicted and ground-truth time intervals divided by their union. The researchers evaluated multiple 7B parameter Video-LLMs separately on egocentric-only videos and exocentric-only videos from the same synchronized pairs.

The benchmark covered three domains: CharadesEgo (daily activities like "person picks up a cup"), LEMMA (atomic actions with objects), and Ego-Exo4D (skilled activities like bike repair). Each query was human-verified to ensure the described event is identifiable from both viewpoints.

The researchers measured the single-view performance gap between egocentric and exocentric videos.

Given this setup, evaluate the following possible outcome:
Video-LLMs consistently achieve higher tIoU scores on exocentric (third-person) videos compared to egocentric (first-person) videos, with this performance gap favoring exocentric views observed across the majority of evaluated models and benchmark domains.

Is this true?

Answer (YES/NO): NO